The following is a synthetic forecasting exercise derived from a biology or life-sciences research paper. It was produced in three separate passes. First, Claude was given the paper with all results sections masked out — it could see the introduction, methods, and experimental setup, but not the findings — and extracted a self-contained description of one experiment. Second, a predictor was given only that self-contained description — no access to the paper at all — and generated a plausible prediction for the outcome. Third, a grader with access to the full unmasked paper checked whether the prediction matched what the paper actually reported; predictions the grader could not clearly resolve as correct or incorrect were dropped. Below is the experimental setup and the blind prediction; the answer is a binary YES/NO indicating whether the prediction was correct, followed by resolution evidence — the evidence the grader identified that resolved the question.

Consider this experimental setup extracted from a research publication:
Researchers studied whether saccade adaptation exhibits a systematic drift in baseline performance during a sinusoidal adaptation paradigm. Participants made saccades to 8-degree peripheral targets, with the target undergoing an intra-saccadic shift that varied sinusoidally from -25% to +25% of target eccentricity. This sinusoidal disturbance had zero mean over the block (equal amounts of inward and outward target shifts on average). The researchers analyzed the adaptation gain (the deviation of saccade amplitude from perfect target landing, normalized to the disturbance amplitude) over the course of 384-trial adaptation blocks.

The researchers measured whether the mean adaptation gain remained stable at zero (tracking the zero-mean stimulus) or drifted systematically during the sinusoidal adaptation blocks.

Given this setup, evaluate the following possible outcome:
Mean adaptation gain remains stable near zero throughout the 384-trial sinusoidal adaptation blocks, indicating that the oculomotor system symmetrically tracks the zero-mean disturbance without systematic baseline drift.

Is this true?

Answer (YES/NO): NO